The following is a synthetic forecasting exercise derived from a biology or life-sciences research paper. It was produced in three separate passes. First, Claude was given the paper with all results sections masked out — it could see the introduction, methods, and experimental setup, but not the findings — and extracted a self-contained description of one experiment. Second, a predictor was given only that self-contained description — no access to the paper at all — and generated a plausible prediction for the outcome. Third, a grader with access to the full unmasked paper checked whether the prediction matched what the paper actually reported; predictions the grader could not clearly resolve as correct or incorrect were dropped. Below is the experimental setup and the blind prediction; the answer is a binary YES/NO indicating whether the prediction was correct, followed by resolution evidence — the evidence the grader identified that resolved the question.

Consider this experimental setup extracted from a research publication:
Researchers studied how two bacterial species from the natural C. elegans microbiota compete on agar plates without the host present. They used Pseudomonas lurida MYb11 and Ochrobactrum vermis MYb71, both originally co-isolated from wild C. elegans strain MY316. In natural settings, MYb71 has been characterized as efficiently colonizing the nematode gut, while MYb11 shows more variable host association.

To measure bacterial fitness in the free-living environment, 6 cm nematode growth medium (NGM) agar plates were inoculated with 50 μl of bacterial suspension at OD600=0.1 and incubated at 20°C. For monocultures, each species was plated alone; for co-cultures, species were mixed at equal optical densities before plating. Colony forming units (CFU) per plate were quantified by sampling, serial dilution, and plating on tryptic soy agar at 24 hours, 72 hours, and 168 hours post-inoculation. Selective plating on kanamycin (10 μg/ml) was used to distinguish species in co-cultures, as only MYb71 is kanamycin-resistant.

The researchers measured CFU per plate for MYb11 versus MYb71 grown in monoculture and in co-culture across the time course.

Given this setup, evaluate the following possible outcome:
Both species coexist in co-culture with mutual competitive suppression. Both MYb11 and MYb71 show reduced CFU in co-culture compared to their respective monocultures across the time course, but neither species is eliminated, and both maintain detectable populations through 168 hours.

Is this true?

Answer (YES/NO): NO